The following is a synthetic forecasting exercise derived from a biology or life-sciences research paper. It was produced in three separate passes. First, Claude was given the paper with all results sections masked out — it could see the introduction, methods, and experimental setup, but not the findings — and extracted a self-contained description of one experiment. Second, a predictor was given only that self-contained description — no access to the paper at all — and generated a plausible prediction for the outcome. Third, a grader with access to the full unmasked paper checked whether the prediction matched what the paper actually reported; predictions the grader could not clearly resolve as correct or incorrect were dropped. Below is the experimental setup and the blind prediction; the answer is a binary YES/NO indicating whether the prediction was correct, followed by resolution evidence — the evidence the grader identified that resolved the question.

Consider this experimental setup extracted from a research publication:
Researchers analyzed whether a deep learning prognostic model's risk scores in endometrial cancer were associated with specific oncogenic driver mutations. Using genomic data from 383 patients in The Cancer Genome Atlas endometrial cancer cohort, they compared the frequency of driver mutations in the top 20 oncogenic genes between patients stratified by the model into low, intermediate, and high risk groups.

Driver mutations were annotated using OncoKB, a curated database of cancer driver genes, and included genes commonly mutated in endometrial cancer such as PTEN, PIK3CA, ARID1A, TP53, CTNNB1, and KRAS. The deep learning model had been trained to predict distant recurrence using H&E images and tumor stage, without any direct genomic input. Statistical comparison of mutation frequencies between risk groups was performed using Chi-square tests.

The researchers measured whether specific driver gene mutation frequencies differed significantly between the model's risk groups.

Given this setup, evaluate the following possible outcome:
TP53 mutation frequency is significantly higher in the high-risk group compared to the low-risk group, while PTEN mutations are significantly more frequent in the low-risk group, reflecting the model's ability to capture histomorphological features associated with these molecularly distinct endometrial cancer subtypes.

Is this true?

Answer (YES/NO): YES